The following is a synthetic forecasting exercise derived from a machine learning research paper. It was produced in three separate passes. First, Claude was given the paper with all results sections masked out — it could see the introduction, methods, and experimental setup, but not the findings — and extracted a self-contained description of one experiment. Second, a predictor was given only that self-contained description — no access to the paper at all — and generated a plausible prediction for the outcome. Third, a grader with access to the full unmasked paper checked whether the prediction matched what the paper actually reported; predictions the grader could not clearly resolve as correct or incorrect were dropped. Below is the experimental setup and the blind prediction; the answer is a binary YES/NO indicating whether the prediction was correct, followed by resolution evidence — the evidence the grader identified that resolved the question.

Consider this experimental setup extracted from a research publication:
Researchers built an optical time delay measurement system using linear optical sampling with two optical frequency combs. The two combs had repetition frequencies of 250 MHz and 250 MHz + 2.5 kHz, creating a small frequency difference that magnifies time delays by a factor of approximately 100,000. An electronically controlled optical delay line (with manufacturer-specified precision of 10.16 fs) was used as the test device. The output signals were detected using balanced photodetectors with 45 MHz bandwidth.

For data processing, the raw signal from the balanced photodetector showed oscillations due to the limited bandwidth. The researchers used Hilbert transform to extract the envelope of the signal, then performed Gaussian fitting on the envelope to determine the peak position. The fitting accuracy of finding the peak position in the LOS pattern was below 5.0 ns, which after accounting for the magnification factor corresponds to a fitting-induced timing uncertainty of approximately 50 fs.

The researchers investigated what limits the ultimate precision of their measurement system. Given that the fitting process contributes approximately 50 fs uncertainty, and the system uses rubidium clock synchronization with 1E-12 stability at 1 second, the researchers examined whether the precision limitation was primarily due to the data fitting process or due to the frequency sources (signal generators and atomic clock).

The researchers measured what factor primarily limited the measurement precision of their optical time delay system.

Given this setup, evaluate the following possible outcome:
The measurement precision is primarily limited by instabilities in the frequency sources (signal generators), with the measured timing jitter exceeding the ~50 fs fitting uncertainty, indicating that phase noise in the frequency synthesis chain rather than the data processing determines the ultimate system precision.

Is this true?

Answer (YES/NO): YES